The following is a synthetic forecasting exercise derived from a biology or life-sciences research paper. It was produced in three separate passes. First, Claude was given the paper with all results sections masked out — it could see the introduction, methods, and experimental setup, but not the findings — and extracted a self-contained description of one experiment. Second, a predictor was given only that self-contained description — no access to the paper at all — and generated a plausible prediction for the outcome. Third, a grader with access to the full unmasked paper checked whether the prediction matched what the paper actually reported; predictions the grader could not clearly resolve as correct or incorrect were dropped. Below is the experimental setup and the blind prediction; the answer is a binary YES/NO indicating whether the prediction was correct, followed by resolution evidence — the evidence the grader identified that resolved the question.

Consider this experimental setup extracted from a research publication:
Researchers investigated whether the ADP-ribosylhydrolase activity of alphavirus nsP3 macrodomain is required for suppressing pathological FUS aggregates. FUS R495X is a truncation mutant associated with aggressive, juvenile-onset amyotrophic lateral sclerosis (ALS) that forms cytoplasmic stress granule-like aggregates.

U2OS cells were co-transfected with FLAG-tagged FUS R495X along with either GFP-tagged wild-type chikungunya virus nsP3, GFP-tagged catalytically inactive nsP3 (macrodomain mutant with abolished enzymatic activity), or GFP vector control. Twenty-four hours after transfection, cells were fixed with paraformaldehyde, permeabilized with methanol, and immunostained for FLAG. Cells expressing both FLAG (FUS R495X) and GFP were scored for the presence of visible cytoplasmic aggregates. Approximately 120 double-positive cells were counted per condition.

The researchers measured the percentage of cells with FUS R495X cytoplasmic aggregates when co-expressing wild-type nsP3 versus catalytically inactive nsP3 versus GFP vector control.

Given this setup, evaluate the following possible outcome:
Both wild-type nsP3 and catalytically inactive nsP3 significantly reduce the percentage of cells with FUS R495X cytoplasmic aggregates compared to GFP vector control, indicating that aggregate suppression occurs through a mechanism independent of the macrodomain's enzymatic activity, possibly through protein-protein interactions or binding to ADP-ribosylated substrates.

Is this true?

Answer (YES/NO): NO